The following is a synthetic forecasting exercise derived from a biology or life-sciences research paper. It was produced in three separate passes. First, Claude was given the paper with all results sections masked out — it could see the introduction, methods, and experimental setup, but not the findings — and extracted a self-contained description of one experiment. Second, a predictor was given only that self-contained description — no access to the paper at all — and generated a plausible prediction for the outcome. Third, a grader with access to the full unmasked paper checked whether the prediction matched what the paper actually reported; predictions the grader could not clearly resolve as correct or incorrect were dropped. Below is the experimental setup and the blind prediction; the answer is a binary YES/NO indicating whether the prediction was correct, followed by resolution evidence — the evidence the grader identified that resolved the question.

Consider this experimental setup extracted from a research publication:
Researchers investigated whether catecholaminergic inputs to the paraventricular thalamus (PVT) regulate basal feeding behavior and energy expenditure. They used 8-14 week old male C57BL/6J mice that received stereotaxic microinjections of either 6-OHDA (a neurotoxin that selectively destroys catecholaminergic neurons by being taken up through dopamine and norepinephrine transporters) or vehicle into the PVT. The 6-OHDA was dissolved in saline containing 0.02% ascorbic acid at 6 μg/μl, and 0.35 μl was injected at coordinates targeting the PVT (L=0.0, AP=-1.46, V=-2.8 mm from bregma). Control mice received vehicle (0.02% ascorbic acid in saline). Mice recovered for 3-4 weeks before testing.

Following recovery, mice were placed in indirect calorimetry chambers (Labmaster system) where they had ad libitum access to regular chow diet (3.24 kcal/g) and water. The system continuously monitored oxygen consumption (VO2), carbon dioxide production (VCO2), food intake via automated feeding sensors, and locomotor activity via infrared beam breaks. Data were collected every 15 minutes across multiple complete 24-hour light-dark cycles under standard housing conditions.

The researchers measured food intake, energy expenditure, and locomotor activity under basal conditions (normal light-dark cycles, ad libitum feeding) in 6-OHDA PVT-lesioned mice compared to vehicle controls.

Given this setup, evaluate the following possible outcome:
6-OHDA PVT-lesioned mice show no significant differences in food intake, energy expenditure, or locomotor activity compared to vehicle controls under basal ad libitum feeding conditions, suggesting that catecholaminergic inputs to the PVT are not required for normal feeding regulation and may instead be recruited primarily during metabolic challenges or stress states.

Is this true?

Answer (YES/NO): YES